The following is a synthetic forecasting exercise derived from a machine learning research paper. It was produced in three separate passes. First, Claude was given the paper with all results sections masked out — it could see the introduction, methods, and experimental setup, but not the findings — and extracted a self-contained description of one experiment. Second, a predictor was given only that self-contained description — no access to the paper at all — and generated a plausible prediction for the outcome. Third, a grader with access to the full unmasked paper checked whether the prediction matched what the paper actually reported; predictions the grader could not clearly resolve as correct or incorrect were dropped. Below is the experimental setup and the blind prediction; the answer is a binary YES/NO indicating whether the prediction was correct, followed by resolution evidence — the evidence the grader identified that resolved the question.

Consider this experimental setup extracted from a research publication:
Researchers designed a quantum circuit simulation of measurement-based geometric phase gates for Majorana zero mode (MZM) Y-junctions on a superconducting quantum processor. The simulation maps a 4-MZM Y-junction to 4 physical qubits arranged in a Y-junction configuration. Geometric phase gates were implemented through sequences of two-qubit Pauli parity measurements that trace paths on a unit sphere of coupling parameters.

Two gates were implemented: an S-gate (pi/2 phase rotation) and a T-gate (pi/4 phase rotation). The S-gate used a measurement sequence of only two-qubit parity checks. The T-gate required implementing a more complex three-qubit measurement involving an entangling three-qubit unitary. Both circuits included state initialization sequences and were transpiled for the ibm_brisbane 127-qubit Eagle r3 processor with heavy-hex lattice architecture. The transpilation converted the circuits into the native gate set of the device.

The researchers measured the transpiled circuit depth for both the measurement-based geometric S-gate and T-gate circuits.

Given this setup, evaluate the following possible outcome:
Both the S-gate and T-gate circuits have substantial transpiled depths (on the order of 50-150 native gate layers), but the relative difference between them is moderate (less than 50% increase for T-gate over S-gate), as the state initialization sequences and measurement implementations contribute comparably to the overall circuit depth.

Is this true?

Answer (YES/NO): NO